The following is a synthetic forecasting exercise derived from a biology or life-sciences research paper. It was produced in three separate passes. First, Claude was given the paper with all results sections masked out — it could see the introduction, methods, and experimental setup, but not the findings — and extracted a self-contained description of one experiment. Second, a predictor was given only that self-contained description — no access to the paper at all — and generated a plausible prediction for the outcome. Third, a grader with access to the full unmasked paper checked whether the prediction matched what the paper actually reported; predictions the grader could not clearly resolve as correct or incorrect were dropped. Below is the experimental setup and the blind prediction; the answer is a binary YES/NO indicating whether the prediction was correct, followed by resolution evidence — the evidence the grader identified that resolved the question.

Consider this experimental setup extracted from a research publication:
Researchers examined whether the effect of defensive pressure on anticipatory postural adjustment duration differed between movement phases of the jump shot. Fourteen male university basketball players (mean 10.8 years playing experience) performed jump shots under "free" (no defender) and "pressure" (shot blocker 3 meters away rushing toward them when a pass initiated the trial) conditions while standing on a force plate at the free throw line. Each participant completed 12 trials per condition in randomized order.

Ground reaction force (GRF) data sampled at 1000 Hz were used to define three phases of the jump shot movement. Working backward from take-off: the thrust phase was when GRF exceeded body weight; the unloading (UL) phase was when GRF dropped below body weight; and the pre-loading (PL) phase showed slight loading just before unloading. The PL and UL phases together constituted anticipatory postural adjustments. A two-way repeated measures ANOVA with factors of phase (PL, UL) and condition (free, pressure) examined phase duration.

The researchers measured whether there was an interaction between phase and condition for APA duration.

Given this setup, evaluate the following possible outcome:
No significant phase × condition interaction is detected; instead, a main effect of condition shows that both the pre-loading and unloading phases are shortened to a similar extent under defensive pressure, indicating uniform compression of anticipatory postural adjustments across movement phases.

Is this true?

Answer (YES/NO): YES